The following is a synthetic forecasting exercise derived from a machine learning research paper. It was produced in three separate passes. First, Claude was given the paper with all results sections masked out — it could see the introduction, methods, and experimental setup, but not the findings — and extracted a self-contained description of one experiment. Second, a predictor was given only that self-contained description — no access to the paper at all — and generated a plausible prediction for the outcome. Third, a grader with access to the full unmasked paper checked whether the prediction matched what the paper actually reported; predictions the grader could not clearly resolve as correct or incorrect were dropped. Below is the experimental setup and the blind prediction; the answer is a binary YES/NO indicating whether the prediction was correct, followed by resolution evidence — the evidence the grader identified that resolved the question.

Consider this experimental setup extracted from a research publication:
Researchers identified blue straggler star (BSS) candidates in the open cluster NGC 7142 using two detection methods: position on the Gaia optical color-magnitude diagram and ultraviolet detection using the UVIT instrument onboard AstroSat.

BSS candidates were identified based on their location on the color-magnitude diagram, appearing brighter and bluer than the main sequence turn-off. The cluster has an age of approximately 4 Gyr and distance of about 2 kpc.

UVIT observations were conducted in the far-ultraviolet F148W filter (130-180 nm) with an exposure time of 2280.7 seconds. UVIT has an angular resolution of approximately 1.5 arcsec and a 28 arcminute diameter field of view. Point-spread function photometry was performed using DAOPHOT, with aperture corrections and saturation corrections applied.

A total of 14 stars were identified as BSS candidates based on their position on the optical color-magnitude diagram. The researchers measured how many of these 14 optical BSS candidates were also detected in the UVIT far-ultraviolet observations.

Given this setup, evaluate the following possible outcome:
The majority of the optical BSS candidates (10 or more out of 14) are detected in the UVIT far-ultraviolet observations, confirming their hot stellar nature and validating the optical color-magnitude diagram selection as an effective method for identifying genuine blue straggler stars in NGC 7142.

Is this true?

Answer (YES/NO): YES